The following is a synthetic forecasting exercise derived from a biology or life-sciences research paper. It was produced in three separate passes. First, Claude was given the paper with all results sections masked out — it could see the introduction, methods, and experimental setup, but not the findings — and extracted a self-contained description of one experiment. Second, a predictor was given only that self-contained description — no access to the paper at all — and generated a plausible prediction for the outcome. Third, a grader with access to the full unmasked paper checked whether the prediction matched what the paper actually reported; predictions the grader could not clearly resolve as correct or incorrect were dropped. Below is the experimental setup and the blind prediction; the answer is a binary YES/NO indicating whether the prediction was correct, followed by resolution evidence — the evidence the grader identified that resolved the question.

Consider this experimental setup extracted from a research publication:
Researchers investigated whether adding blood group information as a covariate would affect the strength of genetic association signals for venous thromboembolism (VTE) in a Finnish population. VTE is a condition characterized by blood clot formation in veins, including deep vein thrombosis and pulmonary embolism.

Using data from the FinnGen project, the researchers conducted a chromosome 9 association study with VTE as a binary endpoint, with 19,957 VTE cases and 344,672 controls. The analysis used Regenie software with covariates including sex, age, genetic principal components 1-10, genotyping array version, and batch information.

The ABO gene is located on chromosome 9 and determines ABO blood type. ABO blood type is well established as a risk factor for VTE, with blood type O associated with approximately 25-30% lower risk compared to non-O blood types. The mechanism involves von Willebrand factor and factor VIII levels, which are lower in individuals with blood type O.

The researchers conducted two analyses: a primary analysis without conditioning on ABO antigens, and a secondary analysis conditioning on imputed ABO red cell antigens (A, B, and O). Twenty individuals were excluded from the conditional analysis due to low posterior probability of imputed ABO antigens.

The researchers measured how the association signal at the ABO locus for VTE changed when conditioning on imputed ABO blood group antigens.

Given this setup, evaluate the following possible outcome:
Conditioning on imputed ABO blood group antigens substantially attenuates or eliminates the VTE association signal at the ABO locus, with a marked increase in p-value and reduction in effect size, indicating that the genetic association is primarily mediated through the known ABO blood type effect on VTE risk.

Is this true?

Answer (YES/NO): YES